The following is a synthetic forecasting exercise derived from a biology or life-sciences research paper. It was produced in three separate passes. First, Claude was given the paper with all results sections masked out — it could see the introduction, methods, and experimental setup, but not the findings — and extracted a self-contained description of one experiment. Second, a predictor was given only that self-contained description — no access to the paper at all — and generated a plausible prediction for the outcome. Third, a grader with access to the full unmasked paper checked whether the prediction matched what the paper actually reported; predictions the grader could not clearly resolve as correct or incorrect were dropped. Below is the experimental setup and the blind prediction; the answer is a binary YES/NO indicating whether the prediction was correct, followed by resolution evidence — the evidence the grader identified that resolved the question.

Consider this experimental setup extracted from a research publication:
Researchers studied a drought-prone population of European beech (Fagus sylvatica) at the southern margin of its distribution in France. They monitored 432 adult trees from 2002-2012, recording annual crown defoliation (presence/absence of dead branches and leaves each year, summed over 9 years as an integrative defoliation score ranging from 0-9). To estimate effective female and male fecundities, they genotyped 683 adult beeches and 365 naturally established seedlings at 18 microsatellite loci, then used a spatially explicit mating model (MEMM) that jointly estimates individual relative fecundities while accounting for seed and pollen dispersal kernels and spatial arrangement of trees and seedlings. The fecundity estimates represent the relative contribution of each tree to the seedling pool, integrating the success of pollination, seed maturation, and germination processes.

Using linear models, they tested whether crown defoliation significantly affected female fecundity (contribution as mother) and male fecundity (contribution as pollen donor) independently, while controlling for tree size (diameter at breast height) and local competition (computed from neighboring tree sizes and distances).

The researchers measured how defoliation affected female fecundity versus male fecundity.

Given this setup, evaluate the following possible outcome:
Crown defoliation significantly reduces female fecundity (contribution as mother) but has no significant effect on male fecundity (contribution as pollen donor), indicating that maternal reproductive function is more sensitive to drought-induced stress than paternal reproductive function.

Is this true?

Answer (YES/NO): YES